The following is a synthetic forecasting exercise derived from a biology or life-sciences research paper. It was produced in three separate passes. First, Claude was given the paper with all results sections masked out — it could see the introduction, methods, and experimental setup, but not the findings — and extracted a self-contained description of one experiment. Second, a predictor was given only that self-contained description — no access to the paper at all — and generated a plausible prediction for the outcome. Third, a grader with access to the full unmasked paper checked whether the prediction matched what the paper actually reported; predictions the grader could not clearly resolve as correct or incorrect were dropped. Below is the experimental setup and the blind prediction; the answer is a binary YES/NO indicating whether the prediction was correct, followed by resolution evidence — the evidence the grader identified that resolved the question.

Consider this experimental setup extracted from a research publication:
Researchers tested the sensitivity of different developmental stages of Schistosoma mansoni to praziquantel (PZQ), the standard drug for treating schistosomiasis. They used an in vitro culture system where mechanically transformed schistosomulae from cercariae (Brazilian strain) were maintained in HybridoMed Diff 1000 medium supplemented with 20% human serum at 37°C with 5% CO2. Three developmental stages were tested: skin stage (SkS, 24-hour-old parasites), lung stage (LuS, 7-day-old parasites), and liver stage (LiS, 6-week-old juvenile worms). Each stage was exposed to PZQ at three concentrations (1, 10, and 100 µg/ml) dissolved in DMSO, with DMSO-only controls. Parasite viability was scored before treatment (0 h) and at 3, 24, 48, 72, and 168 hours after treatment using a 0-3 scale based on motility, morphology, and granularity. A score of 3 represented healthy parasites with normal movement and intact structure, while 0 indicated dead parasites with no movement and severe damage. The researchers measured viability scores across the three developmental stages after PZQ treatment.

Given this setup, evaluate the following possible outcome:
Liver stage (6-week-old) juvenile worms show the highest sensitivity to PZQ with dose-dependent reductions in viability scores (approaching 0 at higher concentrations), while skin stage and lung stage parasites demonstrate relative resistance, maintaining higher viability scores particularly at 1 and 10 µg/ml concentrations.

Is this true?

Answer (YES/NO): NO